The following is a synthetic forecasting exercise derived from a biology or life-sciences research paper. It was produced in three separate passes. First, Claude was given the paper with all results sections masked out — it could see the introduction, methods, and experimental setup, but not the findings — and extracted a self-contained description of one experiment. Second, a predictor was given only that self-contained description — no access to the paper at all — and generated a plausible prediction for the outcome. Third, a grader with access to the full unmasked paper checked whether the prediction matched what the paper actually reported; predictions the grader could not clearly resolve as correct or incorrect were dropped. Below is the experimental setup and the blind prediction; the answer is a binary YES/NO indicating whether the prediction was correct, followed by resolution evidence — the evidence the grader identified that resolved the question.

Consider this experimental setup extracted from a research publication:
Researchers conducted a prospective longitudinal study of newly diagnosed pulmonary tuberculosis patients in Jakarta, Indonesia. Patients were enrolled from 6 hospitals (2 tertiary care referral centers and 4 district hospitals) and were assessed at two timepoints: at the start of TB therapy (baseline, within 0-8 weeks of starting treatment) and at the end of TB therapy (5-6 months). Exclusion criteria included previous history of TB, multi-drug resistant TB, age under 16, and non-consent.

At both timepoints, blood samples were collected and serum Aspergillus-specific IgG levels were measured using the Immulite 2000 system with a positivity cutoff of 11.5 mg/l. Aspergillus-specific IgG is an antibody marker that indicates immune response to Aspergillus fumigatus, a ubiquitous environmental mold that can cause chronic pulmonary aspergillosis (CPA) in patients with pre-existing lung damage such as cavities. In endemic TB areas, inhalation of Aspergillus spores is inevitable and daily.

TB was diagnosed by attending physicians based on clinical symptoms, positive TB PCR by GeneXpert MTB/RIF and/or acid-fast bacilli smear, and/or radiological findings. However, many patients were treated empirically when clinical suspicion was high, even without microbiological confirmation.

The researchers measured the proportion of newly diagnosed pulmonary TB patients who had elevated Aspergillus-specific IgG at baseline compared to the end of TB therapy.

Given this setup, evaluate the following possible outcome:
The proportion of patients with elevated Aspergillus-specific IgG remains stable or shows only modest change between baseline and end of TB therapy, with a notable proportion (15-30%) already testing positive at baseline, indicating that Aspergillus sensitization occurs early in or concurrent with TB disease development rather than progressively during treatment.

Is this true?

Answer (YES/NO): NO